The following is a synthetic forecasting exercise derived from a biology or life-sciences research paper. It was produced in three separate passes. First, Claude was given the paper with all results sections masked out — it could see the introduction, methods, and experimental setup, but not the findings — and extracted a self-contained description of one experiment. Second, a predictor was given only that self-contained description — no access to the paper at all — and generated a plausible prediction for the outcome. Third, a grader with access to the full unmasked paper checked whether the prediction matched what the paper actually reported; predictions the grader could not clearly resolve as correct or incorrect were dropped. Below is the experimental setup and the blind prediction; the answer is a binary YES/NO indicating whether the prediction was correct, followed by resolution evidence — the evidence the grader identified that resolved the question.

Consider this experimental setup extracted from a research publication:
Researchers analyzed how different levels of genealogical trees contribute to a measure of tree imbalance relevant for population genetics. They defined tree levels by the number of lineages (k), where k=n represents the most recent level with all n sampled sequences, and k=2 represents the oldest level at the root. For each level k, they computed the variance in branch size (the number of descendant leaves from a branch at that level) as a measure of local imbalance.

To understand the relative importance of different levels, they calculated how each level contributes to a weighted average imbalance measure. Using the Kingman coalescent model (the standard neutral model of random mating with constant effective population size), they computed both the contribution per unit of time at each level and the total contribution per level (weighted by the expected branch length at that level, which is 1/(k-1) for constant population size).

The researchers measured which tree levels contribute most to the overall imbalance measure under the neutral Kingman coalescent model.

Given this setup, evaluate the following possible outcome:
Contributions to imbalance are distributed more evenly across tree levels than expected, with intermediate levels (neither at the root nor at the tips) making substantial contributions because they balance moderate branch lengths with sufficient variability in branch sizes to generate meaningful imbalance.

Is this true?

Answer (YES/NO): NO